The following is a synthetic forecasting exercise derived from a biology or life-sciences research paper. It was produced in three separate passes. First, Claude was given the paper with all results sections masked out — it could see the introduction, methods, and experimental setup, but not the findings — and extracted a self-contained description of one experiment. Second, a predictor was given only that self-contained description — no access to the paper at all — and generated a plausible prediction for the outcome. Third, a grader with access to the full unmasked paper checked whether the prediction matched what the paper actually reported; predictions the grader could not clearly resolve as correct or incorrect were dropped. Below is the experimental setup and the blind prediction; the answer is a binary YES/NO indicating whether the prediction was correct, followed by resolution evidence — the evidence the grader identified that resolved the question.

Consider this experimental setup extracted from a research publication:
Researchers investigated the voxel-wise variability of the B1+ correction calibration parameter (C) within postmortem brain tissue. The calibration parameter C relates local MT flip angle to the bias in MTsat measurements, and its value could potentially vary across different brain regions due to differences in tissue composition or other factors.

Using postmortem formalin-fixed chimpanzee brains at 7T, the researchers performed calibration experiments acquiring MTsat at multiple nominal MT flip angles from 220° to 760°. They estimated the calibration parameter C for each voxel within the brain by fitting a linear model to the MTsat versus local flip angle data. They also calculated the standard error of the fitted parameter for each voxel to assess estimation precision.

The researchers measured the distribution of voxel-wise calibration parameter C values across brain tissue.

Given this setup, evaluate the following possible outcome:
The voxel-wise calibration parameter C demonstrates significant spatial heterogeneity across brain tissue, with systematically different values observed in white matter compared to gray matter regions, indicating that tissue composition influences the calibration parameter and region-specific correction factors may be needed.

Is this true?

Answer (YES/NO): NO